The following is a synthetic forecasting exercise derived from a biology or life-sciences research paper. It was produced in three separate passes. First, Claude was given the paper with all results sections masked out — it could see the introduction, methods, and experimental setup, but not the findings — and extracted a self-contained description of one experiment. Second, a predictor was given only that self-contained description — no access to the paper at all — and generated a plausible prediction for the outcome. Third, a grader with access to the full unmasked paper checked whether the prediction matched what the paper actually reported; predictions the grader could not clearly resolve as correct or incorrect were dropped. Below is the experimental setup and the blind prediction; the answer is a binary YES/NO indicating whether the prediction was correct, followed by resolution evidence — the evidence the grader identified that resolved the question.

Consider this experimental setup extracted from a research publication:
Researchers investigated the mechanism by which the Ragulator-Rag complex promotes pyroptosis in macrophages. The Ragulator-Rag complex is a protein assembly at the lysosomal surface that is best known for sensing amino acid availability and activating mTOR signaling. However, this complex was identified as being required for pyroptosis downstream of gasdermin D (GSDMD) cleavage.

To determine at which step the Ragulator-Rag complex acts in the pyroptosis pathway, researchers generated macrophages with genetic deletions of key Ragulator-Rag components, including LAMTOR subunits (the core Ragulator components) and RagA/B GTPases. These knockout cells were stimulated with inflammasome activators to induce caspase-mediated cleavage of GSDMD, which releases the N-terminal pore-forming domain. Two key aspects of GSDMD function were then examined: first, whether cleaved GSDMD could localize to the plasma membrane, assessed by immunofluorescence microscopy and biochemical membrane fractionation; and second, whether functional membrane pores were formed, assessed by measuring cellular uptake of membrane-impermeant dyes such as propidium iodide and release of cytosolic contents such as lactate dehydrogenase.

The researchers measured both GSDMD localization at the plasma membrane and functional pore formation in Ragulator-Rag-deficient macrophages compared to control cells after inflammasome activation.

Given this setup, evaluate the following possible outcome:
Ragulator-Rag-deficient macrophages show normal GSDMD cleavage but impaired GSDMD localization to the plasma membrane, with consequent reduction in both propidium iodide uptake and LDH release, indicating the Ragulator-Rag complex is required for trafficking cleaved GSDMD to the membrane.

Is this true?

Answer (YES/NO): NO